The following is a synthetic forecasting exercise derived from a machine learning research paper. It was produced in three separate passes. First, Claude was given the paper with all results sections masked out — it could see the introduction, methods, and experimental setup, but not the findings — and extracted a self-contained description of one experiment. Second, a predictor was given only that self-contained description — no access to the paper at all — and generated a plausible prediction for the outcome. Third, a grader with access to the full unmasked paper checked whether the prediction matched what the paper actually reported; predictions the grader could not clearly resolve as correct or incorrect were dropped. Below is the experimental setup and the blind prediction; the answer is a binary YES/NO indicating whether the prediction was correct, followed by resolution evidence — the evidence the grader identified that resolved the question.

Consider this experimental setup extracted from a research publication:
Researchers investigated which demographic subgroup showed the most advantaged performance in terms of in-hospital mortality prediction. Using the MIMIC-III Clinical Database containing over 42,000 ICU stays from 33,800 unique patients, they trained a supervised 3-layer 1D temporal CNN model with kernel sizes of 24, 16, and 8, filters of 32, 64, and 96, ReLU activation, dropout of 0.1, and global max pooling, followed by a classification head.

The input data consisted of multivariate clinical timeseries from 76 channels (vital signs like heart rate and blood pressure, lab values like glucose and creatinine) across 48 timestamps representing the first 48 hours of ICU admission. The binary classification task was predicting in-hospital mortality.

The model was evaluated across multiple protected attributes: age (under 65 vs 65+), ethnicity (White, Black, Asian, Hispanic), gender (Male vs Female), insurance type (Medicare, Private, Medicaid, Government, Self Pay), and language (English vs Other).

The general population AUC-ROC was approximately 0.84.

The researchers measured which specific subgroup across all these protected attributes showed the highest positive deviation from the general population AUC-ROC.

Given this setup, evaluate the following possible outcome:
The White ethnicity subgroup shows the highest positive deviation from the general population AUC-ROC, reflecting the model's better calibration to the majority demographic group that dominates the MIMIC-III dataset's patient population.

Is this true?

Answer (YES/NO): NO